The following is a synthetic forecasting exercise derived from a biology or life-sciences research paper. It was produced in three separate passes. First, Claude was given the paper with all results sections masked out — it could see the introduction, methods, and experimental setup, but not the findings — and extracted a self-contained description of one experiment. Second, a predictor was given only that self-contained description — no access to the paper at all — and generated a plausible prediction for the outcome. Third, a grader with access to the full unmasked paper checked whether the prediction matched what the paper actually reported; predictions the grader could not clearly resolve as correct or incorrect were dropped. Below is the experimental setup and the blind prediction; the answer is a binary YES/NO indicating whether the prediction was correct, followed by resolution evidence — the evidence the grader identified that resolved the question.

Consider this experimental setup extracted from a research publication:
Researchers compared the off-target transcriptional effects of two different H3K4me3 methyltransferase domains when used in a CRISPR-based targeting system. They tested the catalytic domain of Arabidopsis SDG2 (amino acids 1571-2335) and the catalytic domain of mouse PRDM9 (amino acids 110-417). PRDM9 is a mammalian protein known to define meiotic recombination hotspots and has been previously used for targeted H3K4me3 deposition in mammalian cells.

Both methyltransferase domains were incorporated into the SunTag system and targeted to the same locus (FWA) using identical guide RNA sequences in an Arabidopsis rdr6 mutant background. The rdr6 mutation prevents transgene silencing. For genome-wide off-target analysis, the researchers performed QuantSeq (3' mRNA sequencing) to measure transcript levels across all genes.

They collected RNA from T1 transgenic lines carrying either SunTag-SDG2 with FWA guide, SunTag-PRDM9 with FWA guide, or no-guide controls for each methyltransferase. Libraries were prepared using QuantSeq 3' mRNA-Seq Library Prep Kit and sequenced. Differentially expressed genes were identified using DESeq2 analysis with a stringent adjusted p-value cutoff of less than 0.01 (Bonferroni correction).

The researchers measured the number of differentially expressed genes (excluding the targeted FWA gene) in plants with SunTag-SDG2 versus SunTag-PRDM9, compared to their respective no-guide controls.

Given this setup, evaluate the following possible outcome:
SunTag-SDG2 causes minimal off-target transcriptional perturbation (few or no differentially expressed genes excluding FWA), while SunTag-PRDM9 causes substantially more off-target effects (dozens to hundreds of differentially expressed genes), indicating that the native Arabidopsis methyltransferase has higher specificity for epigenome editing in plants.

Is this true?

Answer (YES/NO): NO